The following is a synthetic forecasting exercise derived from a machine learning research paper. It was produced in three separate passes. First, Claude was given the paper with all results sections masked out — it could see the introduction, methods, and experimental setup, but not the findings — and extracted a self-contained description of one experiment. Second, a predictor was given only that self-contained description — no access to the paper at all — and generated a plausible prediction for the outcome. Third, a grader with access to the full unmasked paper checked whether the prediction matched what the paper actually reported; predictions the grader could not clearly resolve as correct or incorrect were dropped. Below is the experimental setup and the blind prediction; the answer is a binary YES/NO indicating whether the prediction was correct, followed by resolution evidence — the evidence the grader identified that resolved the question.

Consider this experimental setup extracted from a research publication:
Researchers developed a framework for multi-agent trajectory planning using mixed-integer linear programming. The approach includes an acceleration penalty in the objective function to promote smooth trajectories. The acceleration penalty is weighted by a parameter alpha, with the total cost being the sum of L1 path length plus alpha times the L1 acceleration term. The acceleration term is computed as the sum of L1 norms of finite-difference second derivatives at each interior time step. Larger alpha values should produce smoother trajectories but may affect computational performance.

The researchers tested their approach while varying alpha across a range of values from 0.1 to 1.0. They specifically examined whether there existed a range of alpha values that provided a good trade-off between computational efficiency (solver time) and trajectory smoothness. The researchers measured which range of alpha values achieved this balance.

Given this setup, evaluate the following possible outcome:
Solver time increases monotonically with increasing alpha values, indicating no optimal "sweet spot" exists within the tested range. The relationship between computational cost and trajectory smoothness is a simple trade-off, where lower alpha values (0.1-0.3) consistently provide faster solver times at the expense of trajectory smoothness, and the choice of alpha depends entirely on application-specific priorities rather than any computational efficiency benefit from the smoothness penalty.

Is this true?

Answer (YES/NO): NO